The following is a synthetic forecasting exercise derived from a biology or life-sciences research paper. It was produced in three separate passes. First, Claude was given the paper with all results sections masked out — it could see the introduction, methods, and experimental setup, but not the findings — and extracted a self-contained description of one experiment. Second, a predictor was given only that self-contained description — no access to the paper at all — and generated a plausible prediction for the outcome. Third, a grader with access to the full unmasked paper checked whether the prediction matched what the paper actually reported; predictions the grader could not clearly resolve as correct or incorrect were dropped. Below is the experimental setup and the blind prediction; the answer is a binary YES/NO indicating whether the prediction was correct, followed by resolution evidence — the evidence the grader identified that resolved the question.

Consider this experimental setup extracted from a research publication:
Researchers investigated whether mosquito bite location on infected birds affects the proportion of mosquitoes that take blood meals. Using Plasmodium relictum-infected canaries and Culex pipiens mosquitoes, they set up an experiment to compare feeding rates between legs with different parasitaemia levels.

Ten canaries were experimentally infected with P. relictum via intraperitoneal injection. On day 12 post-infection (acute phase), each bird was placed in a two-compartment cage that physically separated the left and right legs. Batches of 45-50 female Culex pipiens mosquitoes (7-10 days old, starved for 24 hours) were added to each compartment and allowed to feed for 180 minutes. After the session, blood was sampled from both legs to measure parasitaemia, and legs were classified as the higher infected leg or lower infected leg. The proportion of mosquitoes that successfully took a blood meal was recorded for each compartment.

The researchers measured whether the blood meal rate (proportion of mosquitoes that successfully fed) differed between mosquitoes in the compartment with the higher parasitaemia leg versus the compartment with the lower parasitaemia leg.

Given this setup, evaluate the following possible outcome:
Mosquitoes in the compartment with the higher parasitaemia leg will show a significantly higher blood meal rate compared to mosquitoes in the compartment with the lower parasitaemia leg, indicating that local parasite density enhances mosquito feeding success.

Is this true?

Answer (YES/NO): NO